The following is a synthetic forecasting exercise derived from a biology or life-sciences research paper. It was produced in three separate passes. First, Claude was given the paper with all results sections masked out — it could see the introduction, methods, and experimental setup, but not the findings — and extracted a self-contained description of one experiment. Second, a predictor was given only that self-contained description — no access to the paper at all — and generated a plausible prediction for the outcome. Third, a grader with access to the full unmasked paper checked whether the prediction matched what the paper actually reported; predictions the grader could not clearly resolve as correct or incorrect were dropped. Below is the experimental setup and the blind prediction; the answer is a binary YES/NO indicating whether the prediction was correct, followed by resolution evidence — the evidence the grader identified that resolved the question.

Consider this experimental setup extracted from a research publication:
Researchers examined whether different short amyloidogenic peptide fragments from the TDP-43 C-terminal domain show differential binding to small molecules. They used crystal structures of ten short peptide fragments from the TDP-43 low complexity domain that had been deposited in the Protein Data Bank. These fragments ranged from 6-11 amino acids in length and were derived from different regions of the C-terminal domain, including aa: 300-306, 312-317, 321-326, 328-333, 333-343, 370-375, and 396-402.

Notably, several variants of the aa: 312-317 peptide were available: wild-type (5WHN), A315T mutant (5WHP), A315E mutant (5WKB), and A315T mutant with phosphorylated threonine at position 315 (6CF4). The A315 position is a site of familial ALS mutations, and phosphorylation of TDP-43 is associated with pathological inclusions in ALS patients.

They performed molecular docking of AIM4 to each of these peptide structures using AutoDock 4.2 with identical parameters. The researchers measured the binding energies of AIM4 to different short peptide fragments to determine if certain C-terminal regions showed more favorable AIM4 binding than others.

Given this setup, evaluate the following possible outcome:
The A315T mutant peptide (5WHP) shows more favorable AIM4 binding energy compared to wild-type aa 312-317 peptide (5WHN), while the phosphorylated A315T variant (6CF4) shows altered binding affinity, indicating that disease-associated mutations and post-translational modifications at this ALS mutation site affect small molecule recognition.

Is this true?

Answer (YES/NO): NO